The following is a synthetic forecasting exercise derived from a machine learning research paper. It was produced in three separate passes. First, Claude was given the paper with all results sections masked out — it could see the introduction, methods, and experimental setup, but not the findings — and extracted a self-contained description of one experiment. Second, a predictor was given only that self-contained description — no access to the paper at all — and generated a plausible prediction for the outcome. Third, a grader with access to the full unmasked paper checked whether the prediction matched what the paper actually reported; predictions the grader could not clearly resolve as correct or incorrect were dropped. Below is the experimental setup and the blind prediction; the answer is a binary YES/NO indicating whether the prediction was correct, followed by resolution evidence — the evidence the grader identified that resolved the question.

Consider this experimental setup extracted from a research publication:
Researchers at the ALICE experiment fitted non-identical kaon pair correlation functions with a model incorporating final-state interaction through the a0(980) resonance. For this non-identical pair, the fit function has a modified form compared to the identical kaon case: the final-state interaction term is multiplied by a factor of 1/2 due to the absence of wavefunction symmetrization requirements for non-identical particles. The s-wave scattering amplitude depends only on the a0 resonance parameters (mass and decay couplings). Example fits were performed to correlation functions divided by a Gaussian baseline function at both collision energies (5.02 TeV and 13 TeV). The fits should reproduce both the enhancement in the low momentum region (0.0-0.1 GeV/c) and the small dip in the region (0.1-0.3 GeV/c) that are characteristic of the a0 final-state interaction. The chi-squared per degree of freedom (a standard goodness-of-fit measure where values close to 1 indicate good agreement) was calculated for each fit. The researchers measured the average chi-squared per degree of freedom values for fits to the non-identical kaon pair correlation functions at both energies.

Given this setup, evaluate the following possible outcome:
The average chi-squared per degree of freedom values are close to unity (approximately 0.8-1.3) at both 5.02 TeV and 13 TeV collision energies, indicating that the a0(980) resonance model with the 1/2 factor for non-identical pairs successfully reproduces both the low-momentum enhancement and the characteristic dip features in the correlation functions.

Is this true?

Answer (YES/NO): YES